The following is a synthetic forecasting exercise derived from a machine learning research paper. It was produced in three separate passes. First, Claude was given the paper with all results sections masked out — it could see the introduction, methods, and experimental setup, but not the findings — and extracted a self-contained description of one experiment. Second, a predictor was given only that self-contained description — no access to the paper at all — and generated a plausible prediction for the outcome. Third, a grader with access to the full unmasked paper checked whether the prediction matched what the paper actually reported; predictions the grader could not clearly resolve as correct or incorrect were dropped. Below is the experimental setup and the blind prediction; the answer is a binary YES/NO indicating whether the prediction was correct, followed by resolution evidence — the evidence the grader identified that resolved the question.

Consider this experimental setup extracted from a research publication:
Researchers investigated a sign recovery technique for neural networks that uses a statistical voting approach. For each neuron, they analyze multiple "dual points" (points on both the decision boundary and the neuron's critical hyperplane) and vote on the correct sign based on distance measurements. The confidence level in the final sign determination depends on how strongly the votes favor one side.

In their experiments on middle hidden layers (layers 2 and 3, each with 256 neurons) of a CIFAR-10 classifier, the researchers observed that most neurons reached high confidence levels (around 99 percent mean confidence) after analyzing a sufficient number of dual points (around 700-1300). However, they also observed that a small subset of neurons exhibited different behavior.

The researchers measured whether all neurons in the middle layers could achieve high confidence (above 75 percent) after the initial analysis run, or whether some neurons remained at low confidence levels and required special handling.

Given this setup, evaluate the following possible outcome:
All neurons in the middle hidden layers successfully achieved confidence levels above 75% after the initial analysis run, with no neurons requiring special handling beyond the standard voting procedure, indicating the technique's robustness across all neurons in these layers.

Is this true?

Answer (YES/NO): NO